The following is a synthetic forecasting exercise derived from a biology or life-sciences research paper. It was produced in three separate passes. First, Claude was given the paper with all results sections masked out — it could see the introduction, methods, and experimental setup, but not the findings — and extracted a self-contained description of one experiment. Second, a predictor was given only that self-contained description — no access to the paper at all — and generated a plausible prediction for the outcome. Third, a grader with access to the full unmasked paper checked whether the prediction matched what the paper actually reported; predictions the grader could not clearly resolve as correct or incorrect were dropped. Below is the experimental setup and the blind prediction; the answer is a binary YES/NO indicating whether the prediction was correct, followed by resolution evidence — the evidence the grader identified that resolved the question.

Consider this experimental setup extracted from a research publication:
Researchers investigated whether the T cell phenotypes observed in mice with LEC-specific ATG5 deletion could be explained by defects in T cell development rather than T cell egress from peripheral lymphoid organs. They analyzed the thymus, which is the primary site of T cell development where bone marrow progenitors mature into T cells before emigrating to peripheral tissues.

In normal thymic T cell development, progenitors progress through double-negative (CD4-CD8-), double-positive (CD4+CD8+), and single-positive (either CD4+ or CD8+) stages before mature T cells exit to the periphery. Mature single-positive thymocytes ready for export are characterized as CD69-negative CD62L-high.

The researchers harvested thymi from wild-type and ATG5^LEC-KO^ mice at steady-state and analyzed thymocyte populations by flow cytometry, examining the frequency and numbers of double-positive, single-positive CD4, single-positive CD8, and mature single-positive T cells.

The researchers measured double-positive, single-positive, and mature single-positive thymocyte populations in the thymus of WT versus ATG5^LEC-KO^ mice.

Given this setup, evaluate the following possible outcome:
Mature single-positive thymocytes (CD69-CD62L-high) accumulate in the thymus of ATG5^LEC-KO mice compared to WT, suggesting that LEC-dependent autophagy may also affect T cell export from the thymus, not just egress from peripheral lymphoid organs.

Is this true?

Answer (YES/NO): NO